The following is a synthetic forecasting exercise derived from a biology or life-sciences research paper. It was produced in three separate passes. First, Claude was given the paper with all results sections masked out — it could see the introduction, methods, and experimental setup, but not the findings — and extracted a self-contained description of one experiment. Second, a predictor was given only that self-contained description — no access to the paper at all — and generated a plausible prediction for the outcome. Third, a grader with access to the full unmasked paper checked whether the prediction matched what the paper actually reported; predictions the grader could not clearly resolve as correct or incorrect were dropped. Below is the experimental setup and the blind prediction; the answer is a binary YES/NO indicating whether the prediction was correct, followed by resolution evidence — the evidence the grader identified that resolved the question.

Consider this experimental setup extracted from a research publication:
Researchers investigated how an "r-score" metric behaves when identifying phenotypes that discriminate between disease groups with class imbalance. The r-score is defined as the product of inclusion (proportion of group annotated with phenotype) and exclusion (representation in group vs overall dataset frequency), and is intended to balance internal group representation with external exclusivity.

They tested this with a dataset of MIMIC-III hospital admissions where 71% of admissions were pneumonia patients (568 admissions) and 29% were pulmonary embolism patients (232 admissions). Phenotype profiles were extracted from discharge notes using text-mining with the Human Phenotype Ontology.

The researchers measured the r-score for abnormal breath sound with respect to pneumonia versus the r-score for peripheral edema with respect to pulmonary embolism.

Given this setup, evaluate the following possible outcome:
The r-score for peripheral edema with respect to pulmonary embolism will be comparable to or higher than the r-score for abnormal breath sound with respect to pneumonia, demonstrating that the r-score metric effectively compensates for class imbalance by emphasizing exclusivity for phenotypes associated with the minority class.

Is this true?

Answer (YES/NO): NO